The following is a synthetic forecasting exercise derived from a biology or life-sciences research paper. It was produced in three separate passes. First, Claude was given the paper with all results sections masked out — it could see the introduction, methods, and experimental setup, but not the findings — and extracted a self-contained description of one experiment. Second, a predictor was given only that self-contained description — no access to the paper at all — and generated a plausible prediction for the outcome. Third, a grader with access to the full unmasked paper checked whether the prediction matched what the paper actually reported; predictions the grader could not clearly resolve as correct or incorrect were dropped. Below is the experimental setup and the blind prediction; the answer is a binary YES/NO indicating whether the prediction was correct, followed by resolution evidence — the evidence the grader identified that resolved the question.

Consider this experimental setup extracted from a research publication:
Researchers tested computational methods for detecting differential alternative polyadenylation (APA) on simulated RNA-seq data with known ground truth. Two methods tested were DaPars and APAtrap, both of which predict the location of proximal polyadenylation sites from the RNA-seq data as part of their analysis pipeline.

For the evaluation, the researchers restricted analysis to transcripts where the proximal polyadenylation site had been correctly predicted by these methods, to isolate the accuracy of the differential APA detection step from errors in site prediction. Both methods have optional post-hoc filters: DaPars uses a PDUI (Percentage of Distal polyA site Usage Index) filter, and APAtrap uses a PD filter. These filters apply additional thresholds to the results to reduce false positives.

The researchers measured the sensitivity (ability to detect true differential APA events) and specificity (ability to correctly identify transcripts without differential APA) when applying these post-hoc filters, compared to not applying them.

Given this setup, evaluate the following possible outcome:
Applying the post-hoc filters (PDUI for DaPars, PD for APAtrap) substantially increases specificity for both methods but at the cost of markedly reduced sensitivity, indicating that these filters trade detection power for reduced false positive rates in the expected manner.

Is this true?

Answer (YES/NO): NO